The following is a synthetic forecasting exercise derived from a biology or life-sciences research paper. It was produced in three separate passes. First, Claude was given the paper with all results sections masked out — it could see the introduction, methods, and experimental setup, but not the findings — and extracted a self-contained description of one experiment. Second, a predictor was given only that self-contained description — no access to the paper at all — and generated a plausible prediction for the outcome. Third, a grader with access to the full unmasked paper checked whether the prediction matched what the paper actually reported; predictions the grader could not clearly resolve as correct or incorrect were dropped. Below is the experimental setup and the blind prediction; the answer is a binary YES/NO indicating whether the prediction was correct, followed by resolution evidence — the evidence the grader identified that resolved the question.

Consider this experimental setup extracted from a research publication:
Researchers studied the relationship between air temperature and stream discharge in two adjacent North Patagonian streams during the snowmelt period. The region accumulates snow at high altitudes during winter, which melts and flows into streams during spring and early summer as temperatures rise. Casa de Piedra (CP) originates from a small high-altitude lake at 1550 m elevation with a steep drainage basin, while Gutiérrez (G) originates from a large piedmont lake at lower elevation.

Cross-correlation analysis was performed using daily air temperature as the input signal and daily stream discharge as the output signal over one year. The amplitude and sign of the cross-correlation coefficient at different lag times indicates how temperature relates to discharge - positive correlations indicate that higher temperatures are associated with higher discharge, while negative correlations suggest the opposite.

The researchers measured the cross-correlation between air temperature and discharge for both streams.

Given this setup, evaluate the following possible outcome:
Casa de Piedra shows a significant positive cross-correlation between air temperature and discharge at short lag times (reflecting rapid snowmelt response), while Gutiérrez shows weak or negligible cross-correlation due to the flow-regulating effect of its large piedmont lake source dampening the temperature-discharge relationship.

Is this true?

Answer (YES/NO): NO